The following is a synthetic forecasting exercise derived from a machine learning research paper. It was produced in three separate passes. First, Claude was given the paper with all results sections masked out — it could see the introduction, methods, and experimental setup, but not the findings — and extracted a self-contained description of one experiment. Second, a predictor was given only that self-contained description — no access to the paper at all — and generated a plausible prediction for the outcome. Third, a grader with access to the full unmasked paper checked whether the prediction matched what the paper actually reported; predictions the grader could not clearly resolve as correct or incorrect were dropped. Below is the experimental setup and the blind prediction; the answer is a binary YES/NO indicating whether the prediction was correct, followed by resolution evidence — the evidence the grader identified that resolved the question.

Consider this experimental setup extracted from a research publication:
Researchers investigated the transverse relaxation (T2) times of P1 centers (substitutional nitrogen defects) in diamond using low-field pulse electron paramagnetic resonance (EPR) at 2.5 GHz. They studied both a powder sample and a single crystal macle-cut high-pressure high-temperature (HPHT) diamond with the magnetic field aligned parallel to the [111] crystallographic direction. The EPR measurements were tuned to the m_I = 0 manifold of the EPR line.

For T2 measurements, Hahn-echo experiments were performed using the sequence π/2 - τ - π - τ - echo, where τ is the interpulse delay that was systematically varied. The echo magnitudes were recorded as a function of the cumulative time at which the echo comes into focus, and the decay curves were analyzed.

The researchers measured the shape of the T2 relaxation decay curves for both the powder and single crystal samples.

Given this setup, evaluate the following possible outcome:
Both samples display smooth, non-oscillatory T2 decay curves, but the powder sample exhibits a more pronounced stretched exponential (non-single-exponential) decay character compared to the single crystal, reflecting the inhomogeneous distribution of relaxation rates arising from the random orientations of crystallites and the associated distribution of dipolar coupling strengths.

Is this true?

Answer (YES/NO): NO